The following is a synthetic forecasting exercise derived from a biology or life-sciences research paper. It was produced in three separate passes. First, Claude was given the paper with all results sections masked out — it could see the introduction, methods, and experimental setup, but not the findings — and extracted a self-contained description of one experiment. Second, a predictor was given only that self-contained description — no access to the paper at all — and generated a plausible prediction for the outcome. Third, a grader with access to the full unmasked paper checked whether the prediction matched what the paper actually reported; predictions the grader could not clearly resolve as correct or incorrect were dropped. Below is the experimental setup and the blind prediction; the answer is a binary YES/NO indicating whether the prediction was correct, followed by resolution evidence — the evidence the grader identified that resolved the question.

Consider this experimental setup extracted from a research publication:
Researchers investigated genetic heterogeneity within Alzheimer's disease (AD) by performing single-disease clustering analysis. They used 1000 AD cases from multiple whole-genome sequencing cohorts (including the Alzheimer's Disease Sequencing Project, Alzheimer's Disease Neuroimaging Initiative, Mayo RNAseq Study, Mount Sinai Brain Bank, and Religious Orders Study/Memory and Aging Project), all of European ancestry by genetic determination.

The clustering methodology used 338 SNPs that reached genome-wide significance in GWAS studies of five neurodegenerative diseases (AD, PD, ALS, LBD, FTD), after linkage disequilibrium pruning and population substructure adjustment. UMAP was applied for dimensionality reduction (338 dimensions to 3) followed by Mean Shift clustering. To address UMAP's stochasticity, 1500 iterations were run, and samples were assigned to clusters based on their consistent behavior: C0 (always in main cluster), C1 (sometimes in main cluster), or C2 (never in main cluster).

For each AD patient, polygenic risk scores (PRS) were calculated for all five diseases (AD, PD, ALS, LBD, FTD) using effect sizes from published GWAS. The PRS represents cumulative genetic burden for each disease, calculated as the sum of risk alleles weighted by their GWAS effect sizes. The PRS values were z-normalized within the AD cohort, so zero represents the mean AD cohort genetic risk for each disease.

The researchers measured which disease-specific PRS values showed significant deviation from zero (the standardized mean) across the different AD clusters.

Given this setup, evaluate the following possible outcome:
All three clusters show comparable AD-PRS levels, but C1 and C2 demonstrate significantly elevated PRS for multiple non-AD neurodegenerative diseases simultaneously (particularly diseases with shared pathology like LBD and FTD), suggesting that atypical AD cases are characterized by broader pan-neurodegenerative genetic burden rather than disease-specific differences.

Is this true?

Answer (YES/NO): NO